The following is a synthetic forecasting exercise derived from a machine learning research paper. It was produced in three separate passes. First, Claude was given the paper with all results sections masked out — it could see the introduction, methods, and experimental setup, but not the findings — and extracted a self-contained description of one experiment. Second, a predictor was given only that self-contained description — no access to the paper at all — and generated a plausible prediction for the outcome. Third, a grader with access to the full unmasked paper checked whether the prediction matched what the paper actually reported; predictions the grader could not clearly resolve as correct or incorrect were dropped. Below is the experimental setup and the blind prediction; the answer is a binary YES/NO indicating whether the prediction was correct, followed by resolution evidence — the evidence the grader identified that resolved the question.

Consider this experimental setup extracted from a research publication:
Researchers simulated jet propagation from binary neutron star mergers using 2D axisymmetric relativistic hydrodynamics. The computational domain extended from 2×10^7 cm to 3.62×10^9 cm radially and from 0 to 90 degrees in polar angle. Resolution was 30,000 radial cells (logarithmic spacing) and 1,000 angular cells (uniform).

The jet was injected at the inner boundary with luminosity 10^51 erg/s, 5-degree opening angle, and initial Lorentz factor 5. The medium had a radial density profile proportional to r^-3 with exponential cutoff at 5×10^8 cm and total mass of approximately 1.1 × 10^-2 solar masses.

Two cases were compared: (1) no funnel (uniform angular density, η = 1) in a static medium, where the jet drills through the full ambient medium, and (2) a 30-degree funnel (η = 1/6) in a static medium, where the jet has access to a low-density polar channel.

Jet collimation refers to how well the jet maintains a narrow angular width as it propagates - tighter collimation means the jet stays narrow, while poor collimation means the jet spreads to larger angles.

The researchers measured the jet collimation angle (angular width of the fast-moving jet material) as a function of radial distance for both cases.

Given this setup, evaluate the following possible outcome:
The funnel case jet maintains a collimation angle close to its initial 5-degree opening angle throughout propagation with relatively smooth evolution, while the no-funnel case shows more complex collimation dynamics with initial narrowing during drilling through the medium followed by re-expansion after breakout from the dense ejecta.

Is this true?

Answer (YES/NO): NO